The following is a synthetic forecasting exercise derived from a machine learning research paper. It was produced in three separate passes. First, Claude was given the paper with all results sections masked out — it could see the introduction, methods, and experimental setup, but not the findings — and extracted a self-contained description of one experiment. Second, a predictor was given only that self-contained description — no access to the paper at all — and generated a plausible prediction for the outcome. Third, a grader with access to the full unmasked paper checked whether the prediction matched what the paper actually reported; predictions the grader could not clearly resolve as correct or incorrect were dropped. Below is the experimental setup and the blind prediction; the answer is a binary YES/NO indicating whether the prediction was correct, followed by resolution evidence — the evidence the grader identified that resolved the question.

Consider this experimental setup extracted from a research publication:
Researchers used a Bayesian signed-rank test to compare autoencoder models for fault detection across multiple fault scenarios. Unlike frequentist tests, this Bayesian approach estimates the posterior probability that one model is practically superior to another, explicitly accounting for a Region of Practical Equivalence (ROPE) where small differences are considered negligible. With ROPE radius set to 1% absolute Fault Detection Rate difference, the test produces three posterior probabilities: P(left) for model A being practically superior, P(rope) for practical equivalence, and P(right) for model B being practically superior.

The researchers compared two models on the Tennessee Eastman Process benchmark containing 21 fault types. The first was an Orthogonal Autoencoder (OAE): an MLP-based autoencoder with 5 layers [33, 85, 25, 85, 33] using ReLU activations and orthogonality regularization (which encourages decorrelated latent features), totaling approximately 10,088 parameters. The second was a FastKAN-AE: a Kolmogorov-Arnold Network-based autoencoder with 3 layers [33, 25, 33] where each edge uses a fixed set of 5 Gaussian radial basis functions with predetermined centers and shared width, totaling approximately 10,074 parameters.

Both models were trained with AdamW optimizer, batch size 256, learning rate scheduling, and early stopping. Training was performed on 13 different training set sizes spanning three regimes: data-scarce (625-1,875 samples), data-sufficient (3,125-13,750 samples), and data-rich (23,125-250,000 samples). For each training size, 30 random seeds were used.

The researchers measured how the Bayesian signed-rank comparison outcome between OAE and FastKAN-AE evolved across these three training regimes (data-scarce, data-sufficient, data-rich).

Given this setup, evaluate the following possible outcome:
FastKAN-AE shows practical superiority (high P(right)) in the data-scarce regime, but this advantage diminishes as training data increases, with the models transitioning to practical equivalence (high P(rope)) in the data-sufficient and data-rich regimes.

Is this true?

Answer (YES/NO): NO